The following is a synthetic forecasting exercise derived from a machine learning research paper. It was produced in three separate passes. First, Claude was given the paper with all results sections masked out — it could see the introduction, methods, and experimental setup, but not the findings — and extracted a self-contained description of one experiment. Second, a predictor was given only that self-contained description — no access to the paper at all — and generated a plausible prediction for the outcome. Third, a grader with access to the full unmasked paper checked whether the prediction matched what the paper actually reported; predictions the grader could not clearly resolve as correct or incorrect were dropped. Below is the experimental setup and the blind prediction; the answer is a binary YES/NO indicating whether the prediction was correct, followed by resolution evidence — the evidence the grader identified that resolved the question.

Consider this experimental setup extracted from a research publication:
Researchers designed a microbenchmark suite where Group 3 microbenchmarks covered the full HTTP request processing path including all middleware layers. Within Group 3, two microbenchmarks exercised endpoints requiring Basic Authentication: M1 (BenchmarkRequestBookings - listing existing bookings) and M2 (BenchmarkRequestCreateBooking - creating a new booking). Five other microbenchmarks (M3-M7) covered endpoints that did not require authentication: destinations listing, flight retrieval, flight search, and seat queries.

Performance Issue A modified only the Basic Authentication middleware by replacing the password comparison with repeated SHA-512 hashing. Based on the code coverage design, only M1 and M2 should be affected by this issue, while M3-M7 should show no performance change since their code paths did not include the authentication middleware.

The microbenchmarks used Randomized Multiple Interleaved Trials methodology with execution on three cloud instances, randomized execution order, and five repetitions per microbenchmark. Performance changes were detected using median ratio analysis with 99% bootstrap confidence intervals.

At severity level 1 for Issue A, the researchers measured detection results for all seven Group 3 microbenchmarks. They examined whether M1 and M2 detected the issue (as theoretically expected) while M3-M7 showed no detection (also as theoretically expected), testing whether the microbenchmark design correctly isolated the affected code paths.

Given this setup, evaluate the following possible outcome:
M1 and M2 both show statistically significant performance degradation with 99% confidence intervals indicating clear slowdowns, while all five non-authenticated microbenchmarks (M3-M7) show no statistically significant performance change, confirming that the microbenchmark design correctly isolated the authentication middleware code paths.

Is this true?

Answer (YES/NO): NO